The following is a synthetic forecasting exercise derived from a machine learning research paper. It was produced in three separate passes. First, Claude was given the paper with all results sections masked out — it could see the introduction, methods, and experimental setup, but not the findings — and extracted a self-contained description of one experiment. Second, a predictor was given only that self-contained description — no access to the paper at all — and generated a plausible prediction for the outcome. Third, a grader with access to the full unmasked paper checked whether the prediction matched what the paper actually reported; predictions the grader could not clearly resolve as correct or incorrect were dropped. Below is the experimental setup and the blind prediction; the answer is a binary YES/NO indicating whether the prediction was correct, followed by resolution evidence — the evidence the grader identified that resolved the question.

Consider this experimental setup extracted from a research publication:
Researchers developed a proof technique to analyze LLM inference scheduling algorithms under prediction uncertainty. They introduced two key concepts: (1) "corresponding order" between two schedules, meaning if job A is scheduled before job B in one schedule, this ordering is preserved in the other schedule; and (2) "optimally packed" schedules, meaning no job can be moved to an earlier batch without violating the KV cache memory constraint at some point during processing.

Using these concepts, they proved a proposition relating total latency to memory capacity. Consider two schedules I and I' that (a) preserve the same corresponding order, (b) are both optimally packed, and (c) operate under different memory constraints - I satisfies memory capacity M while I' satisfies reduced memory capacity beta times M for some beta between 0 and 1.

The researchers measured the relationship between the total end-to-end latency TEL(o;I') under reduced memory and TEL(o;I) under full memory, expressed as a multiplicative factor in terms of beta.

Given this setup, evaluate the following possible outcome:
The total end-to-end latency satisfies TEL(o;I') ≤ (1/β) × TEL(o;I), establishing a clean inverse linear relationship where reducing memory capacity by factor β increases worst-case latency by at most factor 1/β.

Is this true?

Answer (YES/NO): YES